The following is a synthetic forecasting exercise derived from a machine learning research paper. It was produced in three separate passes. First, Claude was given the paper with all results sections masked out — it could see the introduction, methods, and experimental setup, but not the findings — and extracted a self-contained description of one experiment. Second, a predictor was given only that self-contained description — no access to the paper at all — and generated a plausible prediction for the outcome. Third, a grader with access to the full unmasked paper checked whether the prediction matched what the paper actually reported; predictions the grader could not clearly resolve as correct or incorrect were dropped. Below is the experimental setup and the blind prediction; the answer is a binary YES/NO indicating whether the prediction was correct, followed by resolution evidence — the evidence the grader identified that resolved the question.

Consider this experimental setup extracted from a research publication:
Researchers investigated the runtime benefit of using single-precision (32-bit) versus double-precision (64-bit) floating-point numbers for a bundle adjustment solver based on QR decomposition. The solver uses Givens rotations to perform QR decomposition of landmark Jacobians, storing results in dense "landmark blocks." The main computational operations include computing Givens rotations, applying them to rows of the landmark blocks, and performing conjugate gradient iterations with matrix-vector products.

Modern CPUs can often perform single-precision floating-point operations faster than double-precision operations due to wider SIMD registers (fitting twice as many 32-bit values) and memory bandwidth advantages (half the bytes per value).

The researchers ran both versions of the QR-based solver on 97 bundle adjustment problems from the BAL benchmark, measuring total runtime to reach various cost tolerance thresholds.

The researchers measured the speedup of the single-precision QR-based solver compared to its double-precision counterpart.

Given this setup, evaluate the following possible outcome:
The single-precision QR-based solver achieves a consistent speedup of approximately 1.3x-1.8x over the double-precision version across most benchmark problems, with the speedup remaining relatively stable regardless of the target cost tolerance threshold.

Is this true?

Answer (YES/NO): NO